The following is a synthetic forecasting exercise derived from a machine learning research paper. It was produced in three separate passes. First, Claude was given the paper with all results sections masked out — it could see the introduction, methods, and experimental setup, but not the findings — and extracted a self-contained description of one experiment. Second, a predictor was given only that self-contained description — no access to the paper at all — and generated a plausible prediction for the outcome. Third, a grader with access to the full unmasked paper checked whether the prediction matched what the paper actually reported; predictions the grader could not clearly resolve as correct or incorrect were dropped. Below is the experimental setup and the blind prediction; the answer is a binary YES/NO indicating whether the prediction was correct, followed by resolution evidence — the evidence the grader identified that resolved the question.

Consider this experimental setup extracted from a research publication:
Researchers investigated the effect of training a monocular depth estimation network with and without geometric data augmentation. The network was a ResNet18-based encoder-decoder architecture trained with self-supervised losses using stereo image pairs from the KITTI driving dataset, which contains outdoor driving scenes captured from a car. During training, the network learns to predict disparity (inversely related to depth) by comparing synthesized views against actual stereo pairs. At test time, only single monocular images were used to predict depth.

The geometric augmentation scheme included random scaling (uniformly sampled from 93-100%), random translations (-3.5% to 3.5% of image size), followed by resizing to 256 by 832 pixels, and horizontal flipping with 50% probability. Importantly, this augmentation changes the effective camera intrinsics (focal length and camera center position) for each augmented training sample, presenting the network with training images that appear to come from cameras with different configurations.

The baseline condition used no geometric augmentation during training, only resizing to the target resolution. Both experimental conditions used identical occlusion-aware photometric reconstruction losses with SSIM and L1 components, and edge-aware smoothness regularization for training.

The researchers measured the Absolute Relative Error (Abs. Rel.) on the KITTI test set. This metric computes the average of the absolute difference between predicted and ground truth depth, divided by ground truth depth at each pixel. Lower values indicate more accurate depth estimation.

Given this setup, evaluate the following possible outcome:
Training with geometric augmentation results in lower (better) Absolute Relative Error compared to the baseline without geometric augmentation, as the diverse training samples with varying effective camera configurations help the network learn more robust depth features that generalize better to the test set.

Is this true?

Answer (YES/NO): NO